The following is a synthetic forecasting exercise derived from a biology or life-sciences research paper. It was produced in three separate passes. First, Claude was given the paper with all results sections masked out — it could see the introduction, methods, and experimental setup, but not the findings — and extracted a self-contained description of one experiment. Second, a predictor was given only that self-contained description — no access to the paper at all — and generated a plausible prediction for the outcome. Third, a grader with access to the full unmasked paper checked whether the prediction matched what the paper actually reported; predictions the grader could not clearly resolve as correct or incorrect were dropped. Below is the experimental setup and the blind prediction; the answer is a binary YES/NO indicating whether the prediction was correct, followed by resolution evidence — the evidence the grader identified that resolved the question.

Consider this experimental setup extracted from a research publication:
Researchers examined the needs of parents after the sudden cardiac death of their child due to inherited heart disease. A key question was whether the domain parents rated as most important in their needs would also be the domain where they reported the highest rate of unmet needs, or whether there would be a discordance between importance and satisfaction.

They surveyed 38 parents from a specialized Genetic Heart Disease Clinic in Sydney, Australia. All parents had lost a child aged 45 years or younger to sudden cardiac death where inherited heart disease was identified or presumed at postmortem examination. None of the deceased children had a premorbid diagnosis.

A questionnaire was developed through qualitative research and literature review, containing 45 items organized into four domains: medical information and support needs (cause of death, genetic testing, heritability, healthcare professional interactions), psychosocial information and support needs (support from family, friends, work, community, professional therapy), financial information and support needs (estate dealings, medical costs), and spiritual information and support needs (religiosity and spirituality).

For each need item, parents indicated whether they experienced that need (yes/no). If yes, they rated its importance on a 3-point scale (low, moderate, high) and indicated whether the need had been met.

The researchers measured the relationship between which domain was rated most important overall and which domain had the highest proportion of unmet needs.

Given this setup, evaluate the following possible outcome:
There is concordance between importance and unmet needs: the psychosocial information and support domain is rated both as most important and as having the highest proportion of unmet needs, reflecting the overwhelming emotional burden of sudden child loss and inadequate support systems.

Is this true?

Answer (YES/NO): NO